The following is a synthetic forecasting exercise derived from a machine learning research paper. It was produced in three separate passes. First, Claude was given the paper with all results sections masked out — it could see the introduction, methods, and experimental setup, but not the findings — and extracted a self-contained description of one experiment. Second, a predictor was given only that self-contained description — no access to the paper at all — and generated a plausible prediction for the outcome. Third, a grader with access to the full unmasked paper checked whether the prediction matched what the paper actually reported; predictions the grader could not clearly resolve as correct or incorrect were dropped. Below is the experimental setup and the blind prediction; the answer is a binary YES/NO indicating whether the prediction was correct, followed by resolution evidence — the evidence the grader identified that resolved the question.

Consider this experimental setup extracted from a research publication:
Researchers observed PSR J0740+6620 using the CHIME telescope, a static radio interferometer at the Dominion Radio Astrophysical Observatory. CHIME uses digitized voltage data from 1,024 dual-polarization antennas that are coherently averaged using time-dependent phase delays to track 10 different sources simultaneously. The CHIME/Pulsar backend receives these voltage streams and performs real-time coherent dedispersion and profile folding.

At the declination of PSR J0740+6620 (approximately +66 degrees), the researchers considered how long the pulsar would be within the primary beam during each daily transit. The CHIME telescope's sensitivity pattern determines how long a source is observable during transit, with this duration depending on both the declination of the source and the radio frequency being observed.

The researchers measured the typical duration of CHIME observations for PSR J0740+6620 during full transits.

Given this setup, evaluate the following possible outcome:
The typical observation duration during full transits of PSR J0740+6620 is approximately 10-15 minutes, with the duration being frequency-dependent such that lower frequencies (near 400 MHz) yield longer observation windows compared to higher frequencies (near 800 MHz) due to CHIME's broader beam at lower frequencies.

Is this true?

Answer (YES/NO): NO